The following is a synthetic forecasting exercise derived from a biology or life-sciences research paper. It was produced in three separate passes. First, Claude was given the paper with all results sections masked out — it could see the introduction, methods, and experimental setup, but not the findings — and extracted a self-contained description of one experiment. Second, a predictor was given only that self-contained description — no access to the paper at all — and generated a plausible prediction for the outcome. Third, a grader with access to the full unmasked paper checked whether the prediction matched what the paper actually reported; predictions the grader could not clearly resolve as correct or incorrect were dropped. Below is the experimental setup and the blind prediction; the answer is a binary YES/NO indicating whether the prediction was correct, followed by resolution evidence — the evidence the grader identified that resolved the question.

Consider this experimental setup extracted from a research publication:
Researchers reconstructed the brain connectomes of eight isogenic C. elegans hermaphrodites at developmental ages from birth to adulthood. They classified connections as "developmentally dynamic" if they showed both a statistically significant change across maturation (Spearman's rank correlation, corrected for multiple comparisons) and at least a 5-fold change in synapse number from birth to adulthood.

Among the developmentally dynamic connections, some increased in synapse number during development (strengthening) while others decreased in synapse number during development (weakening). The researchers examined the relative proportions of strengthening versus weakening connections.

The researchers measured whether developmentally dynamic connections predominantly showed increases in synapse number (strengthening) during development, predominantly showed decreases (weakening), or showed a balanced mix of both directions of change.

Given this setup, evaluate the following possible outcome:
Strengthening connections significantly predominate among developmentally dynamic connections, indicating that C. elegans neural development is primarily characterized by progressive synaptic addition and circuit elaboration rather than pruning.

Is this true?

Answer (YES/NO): YES